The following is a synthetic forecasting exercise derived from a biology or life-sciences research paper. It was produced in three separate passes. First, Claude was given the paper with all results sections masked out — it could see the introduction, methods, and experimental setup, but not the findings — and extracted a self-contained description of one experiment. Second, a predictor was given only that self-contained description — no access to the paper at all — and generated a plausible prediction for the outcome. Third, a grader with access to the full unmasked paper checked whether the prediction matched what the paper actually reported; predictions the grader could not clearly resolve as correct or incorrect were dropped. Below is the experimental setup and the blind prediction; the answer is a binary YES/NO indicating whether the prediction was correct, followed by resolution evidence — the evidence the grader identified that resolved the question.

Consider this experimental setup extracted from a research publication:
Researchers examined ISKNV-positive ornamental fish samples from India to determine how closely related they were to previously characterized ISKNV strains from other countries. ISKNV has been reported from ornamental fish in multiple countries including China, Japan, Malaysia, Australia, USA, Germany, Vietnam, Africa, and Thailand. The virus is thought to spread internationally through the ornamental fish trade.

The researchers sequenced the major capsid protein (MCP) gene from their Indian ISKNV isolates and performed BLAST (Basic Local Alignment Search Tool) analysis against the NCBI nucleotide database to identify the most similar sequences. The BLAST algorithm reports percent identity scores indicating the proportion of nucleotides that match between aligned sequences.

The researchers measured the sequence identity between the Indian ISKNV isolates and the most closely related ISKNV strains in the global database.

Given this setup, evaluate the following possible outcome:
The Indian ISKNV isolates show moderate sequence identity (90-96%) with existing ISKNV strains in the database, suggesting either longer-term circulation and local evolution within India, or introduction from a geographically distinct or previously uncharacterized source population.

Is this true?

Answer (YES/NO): NO